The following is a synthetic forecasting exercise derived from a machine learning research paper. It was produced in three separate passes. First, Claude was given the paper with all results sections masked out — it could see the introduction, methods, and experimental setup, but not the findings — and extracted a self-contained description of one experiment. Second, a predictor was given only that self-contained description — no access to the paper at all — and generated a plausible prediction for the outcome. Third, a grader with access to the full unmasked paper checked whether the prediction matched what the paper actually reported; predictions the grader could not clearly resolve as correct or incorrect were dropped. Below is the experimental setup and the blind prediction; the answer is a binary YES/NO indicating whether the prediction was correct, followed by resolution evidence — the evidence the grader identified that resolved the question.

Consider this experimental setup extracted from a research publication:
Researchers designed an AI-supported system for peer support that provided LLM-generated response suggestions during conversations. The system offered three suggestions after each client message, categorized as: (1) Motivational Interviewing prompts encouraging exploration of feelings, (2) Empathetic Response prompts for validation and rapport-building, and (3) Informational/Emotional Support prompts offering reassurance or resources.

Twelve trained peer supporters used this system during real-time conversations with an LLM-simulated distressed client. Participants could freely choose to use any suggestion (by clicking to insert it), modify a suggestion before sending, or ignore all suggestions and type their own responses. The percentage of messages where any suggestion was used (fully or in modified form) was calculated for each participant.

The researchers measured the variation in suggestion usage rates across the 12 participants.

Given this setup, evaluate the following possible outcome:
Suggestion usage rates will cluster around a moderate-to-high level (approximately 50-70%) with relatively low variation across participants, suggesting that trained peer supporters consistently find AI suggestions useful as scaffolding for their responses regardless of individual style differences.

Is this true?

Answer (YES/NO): NO